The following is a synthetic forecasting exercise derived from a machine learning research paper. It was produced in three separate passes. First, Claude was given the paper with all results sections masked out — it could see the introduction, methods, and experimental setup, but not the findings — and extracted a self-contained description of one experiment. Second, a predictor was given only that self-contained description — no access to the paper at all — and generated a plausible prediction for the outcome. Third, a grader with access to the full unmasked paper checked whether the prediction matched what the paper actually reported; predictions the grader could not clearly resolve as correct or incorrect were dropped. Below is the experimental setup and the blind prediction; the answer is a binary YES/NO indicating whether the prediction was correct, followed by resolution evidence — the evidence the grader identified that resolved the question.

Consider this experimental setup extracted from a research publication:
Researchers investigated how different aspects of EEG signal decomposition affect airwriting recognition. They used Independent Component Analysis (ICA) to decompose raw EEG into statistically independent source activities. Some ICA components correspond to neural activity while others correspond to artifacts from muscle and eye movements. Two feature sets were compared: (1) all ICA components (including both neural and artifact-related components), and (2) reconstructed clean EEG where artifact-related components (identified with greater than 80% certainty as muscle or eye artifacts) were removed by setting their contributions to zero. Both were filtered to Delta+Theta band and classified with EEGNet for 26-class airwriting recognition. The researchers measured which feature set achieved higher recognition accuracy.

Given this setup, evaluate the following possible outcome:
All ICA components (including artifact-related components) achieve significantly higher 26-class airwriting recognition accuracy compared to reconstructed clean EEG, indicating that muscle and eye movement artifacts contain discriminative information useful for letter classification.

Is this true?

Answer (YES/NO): NO